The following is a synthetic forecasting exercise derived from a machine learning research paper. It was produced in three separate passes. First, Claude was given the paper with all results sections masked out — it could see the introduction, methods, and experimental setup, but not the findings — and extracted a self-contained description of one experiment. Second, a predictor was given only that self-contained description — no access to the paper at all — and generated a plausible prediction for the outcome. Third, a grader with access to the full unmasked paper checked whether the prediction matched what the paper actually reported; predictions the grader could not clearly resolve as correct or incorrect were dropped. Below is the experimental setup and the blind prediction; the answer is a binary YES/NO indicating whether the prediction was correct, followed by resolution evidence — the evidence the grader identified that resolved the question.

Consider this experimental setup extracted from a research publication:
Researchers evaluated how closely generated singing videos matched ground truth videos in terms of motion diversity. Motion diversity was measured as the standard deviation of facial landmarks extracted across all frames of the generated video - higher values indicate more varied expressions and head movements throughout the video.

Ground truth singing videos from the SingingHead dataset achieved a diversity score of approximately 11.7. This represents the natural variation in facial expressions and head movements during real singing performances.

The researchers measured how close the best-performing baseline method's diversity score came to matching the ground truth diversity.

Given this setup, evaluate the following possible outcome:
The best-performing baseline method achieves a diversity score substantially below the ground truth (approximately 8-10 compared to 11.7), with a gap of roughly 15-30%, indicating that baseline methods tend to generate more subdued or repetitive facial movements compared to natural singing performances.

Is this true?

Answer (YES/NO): NO